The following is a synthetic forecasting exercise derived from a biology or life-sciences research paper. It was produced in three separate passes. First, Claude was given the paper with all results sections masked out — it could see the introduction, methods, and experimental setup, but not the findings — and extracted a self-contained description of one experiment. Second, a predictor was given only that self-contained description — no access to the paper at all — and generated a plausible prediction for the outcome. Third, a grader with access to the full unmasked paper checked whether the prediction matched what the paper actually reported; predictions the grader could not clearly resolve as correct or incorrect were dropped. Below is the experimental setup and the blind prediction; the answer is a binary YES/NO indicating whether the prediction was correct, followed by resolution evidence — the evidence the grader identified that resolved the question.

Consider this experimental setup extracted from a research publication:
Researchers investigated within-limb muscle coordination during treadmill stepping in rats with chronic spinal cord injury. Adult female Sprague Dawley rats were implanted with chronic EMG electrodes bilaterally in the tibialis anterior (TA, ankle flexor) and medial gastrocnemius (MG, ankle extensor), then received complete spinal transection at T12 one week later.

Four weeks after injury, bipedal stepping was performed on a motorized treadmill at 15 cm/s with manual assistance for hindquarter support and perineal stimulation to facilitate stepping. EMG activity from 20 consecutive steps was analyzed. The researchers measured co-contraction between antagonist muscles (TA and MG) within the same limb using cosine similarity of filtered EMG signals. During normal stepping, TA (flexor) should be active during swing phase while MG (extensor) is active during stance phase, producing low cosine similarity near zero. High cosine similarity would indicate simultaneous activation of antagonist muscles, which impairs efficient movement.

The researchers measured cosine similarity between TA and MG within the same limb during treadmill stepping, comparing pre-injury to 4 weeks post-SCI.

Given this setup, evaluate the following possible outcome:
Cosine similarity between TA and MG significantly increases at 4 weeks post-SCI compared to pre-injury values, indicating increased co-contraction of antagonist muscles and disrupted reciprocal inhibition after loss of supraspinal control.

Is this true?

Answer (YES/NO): YES